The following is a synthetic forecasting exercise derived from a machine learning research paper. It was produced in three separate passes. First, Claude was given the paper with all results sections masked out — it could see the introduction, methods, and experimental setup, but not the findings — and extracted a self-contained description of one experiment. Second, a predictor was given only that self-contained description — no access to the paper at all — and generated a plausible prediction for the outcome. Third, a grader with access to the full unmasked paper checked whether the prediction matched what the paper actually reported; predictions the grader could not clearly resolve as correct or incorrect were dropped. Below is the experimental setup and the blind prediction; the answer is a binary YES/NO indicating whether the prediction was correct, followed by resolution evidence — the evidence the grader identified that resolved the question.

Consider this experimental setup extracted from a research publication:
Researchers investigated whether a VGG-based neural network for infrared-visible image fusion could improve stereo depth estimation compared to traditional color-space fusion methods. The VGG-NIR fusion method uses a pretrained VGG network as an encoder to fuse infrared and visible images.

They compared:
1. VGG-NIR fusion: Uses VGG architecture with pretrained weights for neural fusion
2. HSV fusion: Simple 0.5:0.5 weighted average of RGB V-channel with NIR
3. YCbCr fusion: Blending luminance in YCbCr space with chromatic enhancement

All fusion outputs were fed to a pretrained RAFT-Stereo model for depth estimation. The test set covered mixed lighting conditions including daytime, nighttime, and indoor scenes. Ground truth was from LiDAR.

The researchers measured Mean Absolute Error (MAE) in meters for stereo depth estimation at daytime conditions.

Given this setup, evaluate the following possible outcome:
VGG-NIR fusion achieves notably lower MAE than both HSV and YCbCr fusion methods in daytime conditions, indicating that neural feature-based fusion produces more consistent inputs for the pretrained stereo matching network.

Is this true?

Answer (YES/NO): NO